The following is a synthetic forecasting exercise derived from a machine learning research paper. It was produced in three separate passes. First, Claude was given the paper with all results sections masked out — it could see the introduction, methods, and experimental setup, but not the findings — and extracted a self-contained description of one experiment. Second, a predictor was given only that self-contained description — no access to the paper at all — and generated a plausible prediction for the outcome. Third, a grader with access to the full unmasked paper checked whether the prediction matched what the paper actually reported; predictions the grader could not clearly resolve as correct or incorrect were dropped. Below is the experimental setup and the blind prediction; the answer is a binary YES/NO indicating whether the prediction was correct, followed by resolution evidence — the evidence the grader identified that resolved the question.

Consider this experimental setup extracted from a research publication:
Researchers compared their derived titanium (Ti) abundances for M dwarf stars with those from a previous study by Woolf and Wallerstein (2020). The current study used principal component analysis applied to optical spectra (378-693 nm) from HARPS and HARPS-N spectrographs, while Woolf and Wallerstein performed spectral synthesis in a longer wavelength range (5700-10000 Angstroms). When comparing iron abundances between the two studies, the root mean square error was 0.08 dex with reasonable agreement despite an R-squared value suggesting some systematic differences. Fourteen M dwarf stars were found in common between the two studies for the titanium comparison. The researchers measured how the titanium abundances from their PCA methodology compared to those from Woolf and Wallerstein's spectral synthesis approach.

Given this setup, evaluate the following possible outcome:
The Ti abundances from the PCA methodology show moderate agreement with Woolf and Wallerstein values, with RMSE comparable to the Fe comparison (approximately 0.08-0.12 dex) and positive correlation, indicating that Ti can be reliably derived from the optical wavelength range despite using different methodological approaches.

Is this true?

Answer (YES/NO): NO